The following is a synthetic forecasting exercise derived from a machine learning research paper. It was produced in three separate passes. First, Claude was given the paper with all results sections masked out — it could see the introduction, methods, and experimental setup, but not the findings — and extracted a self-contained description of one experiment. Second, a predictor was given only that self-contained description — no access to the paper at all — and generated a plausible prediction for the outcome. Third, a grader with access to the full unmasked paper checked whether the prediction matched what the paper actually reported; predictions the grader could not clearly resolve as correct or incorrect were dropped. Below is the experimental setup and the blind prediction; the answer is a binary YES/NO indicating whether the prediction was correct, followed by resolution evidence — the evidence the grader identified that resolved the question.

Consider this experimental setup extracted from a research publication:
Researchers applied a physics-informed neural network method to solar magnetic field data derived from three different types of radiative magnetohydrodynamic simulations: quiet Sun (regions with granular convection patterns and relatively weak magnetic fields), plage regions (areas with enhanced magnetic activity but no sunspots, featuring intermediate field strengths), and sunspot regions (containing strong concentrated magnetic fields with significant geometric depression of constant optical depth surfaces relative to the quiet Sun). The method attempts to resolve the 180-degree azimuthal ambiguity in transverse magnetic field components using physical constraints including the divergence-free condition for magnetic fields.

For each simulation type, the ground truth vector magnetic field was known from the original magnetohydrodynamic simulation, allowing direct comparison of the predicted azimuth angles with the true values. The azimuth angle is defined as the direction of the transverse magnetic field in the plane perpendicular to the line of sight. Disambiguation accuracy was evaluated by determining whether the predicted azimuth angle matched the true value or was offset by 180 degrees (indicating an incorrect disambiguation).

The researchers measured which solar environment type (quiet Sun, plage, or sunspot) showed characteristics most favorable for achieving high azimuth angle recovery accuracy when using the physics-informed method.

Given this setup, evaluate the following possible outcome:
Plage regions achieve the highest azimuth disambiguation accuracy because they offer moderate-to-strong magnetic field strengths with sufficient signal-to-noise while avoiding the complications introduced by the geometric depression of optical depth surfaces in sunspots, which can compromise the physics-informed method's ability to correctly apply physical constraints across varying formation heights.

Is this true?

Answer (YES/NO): NO